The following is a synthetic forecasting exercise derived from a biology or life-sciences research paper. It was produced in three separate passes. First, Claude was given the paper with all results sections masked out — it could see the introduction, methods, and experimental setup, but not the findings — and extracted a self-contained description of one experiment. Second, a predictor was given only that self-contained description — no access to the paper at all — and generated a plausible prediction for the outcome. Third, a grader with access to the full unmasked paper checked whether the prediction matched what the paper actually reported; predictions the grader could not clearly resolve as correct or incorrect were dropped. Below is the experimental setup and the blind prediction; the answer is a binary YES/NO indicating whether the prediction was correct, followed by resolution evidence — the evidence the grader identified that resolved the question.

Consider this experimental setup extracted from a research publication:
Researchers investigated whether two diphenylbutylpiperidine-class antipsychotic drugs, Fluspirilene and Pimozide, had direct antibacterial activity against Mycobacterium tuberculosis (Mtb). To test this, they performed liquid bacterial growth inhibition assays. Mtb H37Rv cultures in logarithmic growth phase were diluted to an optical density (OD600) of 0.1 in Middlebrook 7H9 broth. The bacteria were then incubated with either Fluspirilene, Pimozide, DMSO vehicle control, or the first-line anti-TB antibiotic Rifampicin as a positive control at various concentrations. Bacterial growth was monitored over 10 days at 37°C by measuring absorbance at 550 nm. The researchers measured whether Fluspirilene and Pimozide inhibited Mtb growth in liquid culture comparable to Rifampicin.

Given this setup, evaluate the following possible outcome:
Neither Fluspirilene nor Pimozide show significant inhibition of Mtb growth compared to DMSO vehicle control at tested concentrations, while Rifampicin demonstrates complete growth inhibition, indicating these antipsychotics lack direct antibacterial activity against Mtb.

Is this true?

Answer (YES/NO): YES